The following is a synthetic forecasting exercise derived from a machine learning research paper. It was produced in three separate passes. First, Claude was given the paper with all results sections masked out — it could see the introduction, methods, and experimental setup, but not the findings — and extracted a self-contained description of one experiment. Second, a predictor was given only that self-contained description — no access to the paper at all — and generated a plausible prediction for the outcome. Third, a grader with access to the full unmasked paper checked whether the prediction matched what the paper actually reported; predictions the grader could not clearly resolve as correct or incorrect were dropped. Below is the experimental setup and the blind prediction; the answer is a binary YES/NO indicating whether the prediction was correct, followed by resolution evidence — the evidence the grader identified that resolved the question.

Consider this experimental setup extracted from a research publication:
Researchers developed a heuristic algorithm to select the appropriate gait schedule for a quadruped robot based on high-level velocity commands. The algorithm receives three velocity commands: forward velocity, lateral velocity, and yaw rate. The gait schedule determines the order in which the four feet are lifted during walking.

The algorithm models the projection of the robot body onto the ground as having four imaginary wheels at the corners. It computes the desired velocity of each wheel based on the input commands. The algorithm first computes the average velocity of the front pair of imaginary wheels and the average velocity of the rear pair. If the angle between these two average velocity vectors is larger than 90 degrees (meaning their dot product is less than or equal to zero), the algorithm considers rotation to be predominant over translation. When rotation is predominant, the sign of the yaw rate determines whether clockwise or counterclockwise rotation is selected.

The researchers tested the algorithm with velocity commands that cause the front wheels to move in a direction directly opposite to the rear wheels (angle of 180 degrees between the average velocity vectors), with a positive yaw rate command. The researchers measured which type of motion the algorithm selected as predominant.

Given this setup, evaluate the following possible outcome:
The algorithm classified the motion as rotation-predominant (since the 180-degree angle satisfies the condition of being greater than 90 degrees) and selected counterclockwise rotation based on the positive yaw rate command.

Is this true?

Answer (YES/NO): YES